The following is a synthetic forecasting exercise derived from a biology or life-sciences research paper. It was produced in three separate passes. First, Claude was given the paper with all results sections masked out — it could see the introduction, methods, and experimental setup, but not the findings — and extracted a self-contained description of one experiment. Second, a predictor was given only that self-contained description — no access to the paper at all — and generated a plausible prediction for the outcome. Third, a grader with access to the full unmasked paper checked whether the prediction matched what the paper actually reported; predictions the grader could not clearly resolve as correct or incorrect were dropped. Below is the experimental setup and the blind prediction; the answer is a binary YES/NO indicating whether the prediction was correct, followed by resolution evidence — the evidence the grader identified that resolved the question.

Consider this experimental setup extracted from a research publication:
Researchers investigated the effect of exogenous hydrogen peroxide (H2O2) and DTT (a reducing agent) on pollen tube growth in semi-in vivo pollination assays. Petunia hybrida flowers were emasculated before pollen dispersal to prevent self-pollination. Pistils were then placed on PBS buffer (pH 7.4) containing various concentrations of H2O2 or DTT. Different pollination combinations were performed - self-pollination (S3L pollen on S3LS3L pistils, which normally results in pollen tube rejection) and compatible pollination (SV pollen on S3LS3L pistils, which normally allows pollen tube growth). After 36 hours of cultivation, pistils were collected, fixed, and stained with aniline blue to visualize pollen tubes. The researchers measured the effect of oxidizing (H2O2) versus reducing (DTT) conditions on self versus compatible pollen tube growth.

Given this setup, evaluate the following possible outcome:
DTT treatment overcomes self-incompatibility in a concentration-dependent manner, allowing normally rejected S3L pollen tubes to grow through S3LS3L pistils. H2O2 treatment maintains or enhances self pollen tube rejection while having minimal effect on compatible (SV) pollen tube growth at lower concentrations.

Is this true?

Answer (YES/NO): NO